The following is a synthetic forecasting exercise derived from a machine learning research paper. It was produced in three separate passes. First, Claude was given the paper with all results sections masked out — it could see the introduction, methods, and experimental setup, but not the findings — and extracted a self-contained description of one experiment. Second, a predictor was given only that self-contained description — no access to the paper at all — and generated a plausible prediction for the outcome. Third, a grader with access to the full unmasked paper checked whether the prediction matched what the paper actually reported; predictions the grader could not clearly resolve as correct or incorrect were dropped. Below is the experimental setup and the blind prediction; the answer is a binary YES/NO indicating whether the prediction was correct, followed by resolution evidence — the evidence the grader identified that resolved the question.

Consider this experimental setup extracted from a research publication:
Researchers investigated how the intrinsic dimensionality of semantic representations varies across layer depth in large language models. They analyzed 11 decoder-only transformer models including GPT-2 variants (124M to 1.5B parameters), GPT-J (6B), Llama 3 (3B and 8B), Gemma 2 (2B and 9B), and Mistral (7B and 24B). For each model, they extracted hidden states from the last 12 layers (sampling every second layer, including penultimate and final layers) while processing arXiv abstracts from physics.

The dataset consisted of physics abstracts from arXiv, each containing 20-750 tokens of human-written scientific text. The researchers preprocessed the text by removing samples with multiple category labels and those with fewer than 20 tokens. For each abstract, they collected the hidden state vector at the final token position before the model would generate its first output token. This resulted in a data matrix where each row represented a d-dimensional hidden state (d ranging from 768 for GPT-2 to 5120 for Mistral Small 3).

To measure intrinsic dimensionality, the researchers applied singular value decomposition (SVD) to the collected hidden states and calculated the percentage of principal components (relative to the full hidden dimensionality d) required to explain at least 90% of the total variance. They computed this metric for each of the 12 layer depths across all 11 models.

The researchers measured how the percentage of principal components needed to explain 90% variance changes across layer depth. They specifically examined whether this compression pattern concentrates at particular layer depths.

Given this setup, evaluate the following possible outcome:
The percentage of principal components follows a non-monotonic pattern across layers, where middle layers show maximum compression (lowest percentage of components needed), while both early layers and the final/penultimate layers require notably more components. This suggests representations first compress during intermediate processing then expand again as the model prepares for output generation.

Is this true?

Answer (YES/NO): NO